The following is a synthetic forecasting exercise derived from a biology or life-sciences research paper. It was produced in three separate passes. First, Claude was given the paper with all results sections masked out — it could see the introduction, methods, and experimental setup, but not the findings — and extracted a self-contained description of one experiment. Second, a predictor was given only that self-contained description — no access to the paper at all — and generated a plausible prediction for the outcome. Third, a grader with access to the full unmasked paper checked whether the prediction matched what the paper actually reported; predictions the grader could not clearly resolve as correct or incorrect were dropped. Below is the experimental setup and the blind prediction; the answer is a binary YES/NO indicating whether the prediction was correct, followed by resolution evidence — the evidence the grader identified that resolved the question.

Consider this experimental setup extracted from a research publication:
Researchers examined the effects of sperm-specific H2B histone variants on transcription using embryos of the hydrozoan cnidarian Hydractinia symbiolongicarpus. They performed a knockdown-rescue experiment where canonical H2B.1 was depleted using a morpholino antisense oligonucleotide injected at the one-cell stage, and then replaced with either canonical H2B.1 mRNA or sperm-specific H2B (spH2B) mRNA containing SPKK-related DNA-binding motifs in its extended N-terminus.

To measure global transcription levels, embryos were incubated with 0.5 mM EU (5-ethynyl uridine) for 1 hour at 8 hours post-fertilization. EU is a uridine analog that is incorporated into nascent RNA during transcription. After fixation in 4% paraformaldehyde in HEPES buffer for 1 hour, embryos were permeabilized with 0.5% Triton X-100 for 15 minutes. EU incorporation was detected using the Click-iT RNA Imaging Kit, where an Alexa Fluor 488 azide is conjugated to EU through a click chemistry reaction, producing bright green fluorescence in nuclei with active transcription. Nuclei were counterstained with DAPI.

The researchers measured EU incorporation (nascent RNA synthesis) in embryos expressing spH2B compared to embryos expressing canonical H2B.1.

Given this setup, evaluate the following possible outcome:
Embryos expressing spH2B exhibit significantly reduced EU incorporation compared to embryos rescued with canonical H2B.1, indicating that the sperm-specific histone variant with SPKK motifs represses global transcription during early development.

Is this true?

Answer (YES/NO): YES